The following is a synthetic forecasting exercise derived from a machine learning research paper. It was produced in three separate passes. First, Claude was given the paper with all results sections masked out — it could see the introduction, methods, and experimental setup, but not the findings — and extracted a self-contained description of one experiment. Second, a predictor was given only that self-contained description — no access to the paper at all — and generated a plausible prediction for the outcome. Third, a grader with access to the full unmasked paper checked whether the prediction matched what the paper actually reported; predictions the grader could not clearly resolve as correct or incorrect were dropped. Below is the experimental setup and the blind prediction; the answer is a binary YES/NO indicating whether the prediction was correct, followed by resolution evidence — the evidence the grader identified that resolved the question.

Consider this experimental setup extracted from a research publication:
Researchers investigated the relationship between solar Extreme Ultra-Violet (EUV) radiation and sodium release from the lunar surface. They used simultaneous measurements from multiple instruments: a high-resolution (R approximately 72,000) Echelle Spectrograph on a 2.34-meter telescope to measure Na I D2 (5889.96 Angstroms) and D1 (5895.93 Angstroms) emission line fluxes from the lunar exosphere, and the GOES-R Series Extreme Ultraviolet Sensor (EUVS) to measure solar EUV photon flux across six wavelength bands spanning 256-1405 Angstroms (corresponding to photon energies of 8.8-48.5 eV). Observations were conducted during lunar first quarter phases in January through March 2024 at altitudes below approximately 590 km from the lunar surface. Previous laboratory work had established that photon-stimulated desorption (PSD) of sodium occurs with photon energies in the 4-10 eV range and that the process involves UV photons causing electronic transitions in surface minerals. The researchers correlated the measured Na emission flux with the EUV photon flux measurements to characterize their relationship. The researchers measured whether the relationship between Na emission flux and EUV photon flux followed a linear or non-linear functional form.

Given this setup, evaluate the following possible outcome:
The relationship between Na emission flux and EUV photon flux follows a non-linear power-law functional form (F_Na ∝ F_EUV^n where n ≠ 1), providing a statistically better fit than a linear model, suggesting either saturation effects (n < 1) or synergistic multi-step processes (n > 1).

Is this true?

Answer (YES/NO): YES